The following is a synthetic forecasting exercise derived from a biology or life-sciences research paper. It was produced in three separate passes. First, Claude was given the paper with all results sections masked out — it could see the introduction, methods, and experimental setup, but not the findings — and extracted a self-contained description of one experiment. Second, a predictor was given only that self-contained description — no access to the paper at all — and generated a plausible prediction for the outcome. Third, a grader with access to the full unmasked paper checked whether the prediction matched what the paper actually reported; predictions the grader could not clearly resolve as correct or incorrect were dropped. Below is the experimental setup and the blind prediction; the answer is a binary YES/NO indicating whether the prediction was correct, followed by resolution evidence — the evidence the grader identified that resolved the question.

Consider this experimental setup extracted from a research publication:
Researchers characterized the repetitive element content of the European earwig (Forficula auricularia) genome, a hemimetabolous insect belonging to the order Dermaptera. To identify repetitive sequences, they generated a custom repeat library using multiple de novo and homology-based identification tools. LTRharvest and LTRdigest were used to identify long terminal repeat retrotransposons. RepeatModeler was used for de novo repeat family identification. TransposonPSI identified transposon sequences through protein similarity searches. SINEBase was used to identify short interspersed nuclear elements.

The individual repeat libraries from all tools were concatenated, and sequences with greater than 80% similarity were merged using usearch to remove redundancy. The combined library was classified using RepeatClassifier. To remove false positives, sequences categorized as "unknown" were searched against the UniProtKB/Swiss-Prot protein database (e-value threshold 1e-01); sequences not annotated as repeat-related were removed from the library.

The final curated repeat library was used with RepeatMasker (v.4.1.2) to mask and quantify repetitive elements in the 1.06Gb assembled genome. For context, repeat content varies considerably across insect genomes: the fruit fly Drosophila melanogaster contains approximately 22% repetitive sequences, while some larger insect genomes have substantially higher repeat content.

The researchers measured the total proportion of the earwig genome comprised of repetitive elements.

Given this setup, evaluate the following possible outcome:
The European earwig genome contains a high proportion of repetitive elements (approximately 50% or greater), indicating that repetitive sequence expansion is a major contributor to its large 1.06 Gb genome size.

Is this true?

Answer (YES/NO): YES